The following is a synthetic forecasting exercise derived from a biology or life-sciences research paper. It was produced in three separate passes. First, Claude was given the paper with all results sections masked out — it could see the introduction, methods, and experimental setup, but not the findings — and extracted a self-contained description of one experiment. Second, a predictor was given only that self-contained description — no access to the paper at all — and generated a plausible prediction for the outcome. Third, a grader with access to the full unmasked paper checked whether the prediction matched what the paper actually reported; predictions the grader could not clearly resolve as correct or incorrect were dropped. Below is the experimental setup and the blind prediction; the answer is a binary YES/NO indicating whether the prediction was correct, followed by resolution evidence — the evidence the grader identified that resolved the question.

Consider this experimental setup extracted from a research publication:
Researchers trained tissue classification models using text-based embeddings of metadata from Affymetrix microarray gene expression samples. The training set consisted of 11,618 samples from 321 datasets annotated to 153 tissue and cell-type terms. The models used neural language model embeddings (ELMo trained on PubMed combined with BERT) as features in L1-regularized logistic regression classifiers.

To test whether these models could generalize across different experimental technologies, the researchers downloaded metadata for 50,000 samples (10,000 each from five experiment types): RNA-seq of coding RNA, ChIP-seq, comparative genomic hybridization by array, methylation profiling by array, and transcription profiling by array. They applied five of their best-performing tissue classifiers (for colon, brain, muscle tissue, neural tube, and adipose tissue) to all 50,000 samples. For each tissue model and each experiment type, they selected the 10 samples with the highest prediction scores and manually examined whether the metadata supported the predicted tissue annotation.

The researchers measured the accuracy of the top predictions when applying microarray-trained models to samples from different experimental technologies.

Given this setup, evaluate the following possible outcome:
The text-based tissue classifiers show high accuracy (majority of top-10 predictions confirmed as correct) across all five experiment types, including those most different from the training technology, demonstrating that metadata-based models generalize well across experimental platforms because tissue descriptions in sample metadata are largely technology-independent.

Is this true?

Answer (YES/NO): YES